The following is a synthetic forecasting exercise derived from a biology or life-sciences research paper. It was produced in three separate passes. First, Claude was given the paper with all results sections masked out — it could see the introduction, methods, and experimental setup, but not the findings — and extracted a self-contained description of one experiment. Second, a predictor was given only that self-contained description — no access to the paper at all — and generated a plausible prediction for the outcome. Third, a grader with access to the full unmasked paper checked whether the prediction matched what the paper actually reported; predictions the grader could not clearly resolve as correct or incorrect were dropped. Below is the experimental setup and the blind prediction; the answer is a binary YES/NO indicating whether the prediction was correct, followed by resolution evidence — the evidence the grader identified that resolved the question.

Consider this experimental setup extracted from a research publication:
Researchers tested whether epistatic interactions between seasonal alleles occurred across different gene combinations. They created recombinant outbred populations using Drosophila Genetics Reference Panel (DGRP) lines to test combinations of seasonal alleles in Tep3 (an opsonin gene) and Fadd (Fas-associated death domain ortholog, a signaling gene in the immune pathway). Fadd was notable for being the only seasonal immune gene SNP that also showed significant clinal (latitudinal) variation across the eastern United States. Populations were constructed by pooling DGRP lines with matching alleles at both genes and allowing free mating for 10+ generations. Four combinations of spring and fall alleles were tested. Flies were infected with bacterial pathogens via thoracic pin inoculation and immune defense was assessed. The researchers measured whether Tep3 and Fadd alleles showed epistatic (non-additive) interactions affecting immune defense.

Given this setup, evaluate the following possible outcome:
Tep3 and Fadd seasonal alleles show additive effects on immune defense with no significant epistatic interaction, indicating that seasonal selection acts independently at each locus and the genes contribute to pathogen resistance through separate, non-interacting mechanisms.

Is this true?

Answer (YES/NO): NO